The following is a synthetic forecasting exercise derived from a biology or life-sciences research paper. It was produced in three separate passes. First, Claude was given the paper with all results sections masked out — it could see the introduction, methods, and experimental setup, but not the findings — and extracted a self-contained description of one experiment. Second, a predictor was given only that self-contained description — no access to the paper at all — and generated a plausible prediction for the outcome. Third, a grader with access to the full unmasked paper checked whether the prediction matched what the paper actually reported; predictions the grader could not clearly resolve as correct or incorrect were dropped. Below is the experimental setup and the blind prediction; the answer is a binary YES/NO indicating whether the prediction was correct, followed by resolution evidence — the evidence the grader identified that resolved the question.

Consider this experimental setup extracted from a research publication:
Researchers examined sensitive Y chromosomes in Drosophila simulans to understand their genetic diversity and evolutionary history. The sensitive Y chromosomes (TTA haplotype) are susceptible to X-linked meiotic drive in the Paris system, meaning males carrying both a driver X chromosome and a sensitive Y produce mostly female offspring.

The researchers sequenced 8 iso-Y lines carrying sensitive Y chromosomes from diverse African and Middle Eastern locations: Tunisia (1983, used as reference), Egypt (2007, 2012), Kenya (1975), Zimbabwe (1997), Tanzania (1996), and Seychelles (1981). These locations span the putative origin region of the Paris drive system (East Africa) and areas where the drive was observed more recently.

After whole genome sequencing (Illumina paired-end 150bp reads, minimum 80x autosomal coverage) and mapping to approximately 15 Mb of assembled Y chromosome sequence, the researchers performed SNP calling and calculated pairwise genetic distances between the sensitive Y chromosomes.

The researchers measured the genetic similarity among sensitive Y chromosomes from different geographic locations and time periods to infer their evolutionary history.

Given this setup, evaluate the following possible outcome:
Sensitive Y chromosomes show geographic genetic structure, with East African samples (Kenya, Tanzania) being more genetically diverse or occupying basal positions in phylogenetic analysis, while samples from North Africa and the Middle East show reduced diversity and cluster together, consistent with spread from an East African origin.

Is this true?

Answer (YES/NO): NO